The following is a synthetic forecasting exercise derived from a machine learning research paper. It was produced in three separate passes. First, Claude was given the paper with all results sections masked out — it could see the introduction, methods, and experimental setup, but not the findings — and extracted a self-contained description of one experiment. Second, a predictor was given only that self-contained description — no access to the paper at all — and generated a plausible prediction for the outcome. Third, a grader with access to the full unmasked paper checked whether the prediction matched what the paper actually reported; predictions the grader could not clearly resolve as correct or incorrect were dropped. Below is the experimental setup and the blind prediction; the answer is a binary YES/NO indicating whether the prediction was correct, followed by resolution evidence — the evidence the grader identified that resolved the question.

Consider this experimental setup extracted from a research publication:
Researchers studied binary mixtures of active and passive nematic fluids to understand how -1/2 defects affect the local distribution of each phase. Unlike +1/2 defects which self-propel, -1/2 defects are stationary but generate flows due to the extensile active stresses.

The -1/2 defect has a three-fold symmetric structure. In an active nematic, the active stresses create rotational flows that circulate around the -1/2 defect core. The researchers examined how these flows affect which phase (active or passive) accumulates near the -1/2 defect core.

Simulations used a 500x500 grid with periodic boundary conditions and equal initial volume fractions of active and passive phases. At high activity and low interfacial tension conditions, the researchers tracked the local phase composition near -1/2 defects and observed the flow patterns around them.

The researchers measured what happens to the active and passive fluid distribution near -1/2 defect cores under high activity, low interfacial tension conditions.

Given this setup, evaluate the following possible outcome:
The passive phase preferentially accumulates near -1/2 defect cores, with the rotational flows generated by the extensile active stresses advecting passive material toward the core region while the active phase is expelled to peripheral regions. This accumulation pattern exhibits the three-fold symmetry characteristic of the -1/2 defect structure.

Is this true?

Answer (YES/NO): NO